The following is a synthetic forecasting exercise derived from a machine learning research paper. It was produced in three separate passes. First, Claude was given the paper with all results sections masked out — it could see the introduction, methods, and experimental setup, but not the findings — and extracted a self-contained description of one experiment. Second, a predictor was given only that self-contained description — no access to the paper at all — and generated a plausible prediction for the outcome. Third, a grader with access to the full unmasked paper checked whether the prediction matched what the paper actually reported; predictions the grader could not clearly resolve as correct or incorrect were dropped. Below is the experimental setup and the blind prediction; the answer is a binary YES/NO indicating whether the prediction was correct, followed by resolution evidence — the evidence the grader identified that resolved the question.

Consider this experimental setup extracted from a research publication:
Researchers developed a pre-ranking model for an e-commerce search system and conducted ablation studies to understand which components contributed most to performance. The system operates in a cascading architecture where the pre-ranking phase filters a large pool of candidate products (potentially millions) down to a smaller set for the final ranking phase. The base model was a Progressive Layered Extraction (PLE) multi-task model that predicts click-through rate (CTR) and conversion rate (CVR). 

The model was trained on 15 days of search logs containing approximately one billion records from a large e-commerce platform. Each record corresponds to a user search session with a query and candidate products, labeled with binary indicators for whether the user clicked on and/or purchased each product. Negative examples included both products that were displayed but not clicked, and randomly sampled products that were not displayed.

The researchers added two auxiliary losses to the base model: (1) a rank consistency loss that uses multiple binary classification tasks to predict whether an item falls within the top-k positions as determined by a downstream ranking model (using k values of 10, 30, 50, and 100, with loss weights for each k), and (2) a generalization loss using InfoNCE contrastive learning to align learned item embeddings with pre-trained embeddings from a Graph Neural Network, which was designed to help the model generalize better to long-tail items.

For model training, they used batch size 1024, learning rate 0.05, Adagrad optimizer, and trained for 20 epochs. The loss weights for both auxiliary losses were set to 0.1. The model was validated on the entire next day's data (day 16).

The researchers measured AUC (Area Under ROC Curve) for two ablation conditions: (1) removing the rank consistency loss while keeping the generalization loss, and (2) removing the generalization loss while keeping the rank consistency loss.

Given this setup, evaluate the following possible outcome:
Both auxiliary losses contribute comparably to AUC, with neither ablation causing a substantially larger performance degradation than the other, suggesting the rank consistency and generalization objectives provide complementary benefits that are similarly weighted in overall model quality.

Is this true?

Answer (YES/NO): YES